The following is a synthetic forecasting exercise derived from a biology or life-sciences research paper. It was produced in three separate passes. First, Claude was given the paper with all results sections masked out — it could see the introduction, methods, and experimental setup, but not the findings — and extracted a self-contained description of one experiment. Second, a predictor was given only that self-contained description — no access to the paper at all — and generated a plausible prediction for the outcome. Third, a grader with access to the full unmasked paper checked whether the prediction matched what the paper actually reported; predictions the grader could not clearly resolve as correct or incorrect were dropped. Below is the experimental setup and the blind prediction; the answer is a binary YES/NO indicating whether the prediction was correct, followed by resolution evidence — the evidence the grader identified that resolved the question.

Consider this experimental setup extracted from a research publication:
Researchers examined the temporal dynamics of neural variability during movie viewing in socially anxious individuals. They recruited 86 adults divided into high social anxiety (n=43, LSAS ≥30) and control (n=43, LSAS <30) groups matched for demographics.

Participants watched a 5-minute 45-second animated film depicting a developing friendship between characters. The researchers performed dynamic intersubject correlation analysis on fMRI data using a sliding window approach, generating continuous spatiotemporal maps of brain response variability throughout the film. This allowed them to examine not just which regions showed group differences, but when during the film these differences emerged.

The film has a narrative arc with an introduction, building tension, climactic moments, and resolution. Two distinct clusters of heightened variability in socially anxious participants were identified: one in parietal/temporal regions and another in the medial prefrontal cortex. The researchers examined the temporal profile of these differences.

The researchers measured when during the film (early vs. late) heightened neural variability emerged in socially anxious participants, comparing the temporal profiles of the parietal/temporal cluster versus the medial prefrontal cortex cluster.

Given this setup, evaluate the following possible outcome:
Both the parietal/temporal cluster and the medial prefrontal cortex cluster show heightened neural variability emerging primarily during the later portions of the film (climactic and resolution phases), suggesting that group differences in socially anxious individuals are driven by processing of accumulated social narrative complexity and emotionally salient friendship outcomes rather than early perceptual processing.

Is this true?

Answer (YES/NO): NO